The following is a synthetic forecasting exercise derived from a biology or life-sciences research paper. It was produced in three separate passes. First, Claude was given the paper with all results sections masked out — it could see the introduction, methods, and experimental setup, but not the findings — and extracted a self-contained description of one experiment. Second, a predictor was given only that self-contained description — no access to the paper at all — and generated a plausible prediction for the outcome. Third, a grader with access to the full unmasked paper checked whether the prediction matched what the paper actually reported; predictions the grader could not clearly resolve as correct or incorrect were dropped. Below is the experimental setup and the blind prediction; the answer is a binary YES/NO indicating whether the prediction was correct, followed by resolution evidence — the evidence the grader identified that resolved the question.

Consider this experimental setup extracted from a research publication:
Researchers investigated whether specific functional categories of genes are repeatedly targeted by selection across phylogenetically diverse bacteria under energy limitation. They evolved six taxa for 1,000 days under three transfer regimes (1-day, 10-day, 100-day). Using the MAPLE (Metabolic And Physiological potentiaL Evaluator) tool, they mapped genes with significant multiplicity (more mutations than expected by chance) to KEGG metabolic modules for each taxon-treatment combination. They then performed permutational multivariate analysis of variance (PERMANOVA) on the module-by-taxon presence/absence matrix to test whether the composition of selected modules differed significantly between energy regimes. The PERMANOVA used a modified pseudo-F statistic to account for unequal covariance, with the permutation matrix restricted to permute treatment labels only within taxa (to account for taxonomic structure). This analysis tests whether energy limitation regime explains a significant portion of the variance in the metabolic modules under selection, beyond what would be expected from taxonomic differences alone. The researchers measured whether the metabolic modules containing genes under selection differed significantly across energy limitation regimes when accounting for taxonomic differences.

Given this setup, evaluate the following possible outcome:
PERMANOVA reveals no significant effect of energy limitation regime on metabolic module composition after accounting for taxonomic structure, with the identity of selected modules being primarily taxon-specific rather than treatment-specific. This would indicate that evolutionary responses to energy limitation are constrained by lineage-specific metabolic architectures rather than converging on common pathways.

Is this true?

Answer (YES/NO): YES